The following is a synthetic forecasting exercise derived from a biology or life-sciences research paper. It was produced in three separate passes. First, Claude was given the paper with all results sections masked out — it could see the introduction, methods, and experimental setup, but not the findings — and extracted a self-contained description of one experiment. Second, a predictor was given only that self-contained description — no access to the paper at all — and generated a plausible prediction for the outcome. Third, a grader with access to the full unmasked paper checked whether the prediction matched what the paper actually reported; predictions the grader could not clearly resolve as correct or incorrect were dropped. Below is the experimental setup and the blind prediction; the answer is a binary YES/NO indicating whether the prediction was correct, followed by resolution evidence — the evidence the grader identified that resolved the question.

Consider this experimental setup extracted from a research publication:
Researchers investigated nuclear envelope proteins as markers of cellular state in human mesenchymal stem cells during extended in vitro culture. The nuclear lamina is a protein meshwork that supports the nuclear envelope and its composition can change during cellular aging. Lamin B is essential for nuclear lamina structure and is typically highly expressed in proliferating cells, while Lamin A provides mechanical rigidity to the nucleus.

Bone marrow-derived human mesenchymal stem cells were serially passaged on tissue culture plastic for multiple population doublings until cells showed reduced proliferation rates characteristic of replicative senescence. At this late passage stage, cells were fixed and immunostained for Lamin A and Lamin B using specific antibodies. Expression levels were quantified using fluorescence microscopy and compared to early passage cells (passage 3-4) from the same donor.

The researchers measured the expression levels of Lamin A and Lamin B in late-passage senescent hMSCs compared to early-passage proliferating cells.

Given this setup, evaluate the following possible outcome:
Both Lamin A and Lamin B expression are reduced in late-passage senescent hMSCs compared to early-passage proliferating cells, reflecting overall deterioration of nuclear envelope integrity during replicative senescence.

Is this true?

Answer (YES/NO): NO